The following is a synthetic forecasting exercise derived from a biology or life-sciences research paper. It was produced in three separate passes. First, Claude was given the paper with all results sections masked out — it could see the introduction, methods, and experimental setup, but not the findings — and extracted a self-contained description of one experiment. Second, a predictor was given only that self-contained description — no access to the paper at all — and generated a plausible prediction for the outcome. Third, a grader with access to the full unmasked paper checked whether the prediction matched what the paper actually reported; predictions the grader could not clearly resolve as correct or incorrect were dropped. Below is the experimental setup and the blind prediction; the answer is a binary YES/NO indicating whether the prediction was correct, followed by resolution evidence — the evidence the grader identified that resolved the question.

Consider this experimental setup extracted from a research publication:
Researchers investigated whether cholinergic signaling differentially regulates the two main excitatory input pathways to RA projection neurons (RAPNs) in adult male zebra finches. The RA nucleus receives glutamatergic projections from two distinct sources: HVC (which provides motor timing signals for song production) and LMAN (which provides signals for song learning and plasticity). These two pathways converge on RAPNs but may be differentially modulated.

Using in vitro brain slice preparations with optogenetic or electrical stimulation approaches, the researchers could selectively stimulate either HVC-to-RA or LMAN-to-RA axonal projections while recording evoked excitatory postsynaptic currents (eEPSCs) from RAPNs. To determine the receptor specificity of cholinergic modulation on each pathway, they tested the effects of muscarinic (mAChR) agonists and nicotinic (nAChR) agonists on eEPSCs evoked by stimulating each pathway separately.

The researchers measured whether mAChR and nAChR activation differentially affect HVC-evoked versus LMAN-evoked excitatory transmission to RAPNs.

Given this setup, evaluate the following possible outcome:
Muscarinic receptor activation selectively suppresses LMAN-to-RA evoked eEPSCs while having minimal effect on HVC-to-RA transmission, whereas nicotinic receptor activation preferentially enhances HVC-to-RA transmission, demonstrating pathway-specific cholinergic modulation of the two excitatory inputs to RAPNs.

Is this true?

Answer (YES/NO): NO